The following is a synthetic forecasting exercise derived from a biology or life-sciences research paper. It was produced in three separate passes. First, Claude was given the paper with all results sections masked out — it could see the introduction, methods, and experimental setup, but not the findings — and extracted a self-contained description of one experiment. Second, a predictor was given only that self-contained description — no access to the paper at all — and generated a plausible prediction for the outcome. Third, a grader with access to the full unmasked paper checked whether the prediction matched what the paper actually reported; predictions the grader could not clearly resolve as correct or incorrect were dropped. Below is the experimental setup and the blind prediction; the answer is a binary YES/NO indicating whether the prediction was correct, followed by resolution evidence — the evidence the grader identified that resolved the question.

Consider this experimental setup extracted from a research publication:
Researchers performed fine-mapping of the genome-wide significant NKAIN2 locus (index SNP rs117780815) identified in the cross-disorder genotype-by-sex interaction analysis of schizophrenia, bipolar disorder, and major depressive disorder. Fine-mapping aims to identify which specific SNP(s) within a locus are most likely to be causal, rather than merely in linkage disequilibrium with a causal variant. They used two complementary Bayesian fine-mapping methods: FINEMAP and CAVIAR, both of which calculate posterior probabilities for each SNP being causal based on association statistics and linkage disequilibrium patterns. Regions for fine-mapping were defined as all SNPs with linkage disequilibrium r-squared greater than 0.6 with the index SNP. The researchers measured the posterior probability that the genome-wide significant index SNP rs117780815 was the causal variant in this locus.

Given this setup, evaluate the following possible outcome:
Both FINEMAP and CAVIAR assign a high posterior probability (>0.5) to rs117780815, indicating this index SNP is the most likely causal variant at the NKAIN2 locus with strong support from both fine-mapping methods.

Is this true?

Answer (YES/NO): YES